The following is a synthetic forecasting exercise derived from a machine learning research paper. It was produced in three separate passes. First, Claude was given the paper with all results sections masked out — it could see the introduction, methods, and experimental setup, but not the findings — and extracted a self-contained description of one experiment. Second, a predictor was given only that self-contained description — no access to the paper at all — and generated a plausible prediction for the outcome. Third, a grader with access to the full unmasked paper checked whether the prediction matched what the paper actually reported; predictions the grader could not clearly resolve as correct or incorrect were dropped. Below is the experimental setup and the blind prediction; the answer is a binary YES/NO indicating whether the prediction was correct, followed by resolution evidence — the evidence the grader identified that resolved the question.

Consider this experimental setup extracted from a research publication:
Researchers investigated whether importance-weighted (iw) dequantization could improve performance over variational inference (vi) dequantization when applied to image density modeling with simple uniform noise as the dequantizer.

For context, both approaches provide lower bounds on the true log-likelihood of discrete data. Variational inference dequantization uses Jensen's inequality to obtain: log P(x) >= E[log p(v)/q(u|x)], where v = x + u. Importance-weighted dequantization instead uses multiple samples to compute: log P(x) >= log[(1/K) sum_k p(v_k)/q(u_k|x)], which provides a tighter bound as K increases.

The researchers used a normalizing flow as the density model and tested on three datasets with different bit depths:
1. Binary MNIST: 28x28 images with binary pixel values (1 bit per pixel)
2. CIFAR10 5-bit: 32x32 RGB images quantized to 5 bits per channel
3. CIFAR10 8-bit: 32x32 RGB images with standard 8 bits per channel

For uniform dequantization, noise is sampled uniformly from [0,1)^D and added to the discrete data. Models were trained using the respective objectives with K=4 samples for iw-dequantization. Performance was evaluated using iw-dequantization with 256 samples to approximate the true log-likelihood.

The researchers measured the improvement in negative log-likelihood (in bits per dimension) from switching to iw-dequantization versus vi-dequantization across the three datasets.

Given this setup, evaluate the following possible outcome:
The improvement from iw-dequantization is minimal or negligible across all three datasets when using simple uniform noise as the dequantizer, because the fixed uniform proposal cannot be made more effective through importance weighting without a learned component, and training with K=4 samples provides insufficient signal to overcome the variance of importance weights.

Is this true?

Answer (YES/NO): NO